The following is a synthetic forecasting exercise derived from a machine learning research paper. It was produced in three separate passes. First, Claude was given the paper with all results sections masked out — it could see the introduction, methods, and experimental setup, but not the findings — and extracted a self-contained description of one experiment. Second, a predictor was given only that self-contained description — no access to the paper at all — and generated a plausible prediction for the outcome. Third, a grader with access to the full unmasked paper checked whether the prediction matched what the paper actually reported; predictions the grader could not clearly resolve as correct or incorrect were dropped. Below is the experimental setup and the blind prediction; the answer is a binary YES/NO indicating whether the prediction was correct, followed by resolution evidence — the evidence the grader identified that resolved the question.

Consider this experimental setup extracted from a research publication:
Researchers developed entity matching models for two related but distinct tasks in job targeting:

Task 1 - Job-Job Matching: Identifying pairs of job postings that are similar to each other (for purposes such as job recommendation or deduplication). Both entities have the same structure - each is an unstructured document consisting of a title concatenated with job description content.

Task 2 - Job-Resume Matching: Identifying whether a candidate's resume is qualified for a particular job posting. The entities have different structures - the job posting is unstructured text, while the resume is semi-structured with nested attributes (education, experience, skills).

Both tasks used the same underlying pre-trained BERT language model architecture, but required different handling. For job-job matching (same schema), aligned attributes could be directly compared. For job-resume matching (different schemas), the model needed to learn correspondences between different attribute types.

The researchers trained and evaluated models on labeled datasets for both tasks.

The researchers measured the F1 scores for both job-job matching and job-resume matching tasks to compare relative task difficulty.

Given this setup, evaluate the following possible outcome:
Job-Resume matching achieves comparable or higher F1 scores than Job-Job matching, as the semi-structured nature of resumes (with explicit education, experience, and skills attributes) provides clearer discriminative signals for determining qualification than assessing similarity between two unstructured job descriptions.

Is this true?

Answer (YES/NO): YES